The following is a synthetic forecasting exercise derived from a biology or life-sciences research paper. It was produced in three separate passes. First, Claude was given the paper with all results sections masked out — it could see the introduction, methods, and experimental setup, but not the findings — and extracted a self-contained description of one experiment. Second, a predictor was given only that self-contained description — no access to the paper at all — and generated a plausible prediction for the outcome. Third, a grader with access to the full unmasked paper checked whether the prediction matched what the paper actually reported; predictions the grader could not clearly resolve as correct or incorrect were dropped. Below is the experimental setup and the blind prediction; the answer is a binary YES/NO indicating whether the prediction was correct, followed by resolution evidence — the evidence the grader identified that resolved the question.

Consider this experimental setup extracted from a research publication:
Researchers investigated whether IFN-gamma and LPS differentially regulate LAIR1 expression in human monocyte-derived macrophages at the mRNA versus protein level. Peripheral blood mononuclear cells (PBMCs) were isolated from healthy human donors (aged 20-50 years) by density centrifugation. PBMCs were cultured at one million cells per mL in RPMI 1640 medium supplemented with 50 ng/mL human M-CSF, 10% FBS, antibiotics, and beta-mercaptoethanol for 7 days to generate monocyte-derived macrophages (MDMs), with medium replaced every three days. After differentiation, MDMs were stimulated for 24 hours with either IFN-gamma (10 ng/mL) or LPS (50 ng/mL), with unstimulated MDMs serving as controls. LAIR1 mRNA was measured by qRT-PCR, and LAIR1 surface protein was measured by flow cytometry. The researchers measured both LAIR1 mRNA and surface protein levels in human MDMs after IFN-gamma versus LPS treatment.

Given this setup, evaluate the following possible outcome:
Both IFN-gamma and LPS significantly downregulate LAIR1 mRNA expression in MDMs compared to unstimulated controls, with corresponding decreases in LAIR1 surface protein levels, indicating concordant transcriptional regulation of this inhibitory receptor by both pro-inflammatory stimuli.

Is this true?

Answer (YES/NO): NO